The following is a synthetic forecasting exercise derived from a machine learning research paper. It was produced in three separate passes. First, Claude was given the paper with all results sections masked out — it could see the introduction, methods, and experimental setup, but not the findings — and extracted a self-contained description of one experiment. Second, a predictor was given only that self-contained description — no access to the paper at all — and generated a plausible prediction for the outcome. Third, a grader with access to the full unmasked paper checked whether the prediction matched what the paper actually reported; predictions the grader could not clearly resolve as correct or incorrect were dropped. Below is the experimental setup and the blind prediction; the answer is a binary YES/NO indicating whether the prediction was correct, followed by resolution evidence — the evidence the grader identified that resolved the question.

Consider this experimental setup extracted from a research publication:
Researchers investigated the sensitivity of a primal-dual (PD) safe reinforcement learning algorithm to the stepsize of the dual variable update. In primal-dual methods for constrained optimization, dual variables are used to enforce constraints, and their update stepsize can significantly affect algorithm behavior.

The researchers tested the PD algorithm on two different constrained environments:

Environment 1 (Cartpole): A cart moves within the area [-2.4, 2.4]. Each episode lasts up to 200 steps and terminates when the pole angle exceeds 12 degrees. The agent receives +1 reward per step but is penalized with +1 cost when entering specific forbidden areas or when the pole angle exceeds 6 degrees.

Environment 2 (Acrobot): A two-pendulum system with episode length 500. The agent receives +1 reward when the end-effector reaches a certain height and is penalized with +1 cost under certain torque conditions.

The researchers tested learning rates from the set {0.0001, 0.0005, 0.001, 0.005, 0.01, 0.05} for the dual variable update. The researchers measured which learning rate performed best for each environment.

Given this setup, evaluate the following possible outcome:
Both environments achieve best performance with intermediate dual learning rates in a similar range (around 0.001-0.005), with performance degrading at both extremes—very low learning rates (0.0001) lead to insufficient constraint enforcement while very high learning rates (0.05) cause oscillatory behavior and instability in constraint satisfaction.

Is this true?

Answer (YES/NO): NO